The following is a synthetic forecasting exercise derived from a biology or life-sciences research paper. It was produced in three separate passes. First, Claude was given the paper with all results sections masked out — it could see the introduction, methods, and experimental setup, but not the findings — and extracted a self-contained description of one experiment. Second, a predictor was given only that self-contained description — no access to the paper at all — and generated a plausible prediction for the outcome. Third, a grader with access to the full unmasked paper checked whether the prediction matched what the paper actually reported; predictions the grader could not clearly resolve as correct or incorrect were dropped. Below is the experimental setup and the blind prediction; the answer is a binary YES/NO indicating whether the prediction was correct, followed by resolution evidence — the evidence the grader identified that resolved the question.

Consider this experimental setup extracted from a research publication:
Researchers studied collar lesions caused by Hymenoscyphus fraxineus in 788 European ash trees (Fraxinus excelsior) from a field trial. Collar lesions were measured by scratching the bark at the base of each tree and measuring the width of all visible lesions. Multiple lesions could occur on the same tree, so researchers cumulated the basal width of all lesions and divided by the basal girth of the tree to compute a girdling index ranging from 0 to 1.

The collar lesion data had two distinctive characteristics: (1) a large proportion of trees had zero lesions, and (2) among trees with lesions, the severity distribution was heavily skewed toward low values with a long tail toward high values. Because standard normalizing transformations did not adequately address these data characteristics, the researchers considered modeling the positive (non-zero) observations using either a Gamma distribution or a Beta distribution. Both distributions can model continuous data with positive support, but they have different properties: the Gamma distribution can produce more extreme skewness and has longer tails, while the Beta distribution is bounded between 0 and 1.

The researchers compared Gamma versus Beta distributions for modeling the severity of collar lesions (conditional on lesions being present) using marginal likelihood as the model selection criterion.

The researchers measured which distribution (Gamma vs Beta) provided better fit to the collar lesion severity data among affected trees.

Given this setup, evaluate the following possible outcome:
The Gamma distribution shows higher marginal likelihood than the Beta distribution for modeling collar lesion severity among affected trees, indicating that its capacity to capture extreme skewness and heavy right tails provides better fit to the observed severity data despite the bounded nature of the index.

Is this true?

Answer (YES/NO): YES